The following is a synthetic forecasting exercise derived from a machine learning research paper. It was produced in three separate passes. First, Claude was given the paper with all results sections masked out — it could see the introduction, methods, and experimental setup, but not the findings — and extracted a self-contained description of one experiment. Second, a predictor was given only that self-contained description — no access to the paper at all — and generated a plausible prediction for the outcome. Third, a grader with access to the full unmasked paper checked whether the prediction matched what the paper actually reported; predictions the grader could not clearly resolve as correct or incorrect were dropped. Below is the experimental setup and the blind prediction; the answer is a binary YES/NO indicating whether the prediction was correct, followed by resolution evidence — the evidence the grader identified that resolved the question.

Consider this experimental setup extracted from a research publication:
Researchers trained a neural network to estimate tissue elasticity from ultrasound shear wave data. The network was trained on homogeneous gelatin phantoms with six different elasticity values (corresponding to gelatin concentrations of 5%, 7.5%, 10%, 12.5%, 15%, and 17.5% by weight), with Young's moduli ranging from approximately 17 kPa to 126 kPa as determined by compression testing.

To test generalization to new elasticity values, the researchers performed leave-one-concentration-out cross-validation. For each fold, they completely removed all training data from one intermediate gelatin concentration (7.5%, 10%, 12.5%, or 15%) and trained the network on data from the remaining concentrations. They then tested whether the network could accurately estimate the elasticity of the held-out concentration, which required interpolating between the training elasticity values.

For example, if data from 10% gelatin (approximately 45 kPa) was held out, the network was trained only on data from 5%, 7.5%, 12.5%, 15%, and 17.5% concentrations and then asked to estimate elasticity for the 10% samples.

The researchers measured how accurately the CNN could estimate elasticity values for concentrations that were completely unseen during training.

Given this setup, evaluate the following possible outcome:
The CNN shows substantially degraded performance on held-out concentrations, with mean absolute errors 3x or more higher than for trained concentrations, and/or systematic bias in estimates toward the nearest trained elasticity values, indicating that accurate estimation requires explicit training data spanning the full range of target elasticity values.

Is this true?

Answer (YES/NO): NO